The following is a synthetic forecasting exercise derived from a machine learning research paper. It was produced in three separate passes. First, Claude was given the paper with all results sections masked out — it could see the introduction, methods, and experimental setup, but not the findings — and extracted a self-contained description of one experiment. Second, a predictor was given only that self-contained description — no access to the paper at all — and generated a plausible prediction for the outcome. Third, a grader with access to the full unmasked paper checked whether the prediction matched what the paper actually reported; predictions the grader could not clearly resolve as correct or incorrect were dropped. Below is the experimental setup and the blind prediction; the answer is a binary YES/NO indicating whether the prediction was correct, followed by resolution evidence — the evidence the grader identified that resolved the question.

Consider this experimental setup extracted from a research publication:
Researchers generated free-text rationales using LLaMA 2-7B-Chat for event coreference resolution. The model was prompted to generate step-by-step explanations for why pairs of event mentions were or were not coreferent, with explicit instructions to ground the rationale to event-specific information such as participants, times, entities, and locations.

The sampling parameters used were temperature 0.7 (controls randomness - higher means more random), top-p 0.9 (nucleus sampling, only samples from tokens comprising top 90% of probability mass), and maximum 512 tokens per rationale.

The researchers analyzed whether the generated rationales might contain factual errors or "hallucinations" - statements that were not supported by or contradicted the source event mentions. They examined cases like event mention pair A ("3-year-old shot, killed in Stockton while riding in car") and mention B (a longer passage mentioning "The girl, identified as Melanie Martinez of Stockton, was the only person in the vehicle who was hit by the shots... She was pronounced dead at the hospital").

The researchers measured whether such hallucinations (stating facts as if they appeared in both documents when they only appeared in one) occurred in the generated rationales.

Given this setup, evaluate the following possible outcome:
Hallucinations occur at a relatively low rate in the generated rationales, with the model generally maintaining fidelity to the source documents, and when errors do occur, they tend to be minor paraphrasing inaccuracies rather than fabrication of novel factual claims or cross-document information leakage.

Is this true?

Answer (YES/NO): NO